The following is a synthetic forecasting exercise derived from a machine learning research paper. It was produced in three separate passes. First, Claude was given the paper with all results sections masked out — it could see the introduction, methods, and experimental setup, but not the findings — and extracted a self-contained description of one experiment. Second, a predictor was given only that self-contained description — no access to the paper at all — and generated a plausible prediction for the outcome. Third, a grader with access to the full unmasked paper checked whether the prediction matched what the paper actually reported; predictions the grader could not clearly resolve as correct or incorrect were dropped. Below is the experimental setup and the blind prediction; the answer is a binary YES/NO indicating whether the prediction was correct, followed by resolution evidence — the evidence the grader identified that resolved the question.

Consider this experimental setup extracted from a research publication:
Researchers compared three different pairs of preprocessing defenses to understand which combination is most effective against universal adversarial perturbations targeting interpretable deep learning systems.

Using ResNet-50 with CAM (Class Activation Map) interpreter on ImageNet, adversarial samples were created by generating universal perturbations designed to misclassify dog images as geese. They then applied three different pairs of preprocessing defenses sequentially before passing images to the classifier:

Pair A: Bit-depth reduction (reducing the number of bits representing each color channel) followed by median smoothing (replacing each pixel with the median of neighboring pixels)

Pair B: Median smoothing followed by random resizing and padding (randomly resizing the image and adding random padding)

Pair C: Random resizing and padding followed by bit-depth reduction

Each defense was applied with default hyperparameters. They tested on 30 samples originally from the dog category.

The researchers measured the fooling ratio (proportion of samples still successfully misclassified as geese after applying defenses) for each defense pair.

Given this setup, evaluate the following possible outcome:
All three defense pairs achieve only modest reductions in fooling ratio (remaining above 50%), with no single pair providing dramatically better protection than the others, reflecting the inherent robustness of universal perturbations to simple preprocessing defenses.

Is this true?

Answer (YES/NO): NO